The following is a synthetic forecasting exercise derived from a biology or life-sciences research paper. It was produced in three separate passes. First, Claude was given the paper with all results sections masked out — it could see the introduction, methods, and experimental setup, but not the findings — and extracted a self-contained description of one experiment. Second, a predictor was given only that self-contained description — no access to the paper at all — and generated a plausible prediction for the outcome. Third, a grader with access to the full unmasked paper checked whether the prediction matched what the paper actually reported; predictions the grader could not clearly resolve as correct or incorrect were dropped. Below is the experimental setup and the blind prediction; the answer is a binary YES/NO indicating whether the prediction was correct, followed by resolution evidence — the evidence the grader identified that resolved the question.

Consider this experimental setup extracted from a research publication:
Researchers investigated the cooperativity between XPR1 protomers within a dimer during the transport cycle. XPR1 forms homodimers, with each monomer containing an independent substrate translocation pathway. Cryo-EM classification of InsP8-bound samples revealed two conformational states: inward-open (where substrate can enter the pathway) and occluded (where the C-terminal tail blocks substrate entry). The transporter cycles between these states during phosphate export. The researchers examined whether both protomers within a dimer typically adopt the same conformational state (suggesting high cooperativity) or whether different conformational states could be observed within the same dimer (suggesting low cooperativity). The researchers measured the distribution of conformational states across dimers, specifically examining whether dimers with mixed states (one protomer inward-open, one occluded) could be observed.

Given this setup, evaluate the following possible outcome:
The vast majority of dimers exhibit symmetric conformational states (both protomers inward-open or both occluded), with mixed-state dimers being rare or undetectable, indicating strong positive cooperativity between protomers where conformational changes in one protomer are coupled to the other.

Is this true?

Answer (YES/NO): NO